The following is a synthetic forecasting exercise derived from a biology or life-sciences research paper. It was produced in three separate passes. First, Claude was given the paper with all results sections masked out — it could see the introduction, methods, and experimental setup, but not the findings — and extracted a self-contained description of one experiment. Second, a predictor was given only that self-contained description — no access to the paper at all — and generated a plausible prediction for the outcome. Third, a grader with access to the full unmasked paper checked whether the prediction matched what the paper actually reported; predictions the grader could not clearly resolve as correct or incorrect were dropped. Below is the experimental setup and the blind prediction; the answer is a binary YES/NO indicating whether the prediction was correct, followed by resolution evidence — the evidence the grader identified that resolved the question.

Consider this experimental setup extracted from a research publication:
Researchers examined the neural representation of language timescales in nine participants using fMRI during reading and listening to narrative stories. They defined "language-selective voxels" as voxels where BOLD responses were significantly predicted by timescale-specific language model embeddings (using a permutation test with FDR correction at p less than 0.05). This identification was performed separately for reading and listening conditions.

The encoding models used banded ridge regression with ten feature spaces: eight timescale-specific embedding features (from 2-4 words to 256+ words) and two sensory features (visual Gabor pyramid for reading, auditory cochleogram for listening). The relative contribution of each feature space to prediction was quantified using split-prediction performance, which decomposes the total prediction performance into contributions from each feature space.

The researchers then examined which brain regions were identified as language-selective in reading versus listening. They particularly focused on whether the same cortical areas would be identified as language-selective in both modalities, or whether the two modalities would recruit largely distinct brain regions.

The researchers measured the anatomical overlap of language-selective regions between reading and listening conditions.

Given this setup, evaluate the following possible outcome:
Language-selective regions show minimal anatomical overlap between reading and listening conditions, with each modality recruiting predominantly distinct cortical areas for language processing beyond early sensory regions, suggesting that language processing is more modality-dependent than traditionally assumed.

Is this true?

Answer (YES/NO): NO